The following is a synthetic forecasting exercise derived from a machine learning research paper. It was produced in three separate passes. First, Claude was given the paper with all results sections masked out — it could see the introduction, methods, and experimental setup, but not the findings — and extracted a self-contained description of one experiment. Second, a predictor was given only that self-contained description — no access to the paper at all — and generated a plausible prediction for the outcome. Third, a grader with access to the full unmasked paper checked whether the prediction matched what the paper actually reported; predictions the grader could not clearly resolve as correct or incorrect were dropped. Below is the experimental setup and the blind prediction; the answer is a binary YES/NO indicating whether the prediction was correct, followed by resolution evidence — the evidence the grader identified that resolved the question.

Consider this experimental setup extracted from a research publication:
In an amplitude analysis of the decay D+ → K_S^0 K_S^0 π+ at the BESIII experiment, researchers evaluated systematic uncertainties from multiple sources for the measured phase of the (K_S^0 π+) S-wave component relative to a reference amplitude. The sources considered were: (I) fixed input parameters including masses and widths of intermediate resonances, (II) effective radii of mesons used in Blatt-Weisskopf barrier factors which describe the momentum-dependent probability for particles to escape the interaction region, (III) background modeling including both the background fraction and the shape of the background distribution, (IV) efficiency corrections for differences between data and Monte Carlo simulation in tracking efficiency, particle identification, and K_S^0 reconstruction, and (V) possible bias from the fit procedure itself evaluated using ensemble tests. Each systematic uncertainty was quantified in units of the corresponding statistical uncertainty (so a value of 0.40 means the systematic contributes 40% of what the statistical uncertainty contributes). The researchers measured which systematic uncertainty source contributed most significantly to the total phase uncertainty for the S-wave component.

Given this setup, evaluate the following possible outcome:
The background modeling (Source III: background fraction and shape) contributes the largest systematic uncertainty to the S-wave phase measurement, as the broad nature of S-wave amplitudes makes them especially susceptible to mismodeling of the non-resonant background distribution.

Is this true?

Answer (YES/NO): NO